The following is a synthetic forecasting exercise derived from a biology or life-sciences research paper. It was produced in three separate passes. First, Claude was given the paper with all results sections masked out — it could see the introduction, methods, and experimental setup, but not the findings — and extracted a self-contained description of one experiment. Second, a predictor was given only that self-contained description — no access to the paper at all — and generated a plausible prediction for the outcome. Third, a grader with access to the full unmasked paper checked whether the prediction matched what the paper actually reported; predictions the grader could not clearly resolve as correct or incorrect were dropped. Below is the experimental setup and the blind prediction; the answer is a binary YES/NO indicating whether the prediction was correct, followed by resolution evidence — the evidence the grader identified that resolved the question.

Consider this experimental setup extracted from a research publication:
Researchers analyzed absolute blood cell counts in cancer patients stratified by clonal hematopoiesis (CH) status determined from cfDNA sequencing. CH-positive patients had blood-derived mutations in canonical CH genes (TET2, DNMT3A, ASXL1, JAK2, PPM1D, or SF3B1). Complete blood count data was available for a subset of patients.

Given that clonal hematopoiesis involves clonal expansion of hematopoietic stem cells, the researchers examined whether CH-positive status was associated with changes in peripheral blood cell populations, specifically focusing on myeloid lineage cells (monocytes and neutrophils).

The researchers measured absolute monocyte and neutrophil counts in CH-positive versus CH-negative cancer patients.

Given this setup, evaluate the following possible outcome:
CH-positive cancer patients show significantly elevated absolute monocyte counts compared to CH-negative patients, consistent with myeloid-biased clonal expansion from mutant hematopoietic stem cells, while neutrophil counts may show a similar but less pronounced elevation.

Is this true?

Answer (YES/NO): NO